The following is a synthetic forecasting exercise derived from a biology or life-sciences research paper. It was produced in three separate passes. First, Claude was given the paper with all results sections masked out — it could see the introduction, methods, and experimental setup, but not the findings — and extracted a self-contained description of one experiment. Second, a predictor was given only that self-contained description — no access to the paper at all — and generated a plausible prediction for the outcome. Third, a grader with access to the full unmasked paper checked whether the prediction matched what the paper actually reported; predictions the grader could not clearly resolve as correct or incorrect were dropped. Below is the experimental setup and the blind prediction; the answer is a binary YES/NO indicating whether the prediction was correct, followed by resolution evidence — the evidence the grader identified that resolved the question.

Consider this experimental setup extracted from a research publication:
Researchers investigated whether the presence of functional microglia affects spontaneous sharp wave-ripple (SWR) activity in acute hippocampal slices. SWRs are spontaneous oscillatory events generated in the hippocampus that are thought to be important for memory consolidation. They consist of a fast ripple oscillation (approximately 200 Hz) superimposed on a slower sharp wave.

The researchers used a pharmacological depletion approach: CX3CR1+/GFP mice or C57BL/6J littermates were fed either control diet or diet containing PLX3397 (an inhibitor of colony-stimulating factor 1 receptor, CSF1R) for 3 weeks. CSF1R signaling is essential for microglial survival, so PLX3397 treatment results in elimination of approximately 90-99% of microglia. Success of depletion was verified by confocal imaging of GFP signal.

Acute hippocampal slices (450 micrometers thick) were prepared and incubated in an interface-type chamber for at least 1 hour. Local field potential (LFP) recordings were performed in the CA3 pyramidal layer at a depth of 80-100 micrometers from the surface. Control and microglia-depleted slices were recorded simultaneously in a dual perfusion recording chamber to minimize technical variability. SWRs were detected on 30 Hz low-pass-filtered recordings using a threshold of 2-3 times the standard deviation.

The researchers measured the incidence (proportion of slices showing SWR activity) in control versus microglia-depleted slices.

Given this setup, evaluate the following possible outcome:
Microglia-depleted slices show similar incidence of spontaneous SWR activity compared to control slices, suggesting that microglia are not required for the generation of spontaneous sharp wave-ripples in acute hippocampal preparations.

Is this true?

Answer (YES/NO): NO